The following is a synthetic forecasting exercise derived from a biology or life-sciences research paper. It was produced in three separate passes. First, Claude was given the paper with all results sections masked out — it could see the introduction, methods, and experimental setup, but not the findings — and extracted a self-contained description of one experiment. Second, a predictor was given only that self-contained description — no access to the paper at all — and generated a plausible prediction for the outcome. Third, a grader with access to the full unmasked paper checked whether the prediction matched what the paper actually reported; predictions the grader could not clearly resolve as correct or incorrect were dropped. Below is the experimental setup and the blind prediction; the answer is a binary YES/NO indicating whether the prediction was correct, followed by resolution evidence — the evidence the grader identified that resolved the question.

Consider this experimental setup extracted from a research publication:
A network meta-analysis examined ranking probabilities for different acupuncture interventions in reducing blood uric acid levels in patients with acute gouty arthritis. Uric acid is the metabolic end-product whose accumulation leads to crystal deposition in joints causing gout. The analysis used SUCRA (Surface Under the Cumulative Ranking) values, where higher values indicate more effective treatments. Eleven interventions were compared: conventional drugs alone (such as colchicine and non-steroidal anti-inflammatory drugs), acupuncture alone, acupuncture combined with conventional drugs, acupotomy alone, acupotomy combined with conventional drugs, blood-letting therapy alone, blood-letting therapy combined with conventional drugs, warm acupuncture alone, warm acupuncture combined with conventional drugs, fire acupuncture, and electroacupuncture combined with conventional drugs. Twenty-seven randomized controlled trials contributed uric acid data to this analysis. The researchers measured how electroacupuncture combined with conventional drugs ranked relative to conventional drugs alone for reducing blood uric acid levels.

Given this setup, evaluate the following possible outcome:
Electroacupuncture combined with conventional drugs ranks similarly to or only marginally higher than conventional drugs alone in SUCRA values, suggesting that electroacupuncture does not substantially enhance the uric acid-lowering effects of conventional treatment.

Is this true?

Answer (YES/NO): YES